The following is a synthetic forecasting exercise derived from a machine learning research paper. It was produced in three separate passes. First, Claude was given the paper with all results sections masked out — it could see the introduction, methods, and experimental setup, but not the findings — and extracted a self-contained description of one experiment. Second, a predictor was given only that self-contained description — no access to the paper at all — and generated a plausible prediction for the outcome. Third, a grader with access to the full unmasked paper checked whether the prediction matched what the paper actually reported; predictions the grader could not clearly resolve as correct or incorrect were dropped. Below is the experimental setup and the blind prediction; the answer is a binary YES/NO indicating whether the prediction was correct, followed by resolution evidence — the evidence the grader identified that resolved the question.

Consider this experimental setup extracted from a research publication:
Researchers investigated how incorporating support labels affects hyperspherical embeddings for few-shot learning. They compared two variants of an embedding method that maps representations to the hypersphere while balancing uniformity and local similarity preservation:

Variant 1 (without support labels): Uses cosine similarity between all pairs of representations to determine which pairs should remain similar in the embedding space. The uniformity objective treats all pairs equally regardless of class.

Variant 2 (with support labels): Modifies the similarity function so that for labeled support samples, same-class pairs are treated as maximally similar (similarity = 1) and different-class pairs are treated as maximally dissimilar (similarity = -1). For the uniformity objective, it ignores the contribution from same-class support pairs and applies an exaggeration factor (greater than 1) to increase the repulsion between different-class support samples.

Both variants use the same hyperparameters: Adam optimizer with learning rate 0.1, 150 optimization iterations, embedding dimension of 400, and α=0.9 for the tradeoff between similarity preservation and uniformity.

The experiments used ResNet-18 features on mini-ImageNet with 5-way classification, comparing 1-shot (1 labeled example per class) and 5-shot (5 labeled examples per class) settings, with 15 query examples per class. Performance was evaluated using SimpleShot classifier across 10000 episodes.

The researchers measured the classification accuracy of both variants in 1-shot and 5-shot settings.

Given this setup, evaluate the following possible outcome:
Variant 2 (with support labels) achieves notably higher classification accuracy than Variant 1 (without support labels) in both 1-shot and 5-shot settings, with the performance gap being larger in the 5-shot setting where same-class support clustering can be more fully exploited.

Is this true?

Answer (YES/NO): NO